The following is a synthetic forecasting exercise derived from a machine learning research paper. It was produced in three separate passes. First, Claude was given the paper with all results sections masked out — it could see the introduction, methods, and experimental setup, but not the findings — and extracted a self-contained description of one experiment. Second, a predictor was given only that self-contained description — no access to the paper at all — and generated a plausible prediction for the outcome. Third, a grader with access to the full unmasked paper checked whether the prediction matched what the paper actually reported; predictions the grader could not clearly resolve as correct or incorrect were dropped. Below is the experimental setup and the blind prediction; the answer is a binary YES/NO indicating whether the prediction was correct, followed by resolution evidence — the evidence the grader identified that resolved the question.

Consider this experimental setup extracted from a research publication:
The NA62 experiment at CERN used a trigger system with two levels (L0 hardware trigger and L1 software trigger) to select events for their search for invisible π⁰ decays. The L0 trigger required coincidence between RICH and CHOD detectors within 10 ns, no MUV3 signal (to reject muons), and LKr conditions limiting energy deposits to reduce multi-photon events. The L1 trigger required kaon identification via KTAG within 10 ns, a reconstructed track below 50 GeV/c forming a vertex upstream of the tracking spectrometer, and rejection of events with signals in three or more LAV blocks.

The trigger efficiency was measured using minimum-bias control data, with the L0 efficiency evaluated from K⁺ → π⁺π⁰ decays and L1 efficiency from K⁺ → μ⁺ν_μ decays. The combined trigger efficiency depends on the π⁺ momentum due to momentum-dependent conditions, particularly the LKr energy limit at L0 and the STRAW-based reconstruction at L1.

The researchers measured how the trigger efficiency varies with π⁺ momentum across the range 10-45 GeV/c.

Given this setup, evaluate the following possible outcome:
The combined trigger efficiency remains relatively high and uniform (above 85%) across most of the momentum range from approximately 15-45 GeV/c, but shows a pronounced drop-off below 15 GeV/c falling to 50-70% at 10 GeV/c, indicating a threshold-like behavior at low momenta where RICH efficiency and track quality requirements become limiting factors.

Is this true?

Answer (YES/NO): NO